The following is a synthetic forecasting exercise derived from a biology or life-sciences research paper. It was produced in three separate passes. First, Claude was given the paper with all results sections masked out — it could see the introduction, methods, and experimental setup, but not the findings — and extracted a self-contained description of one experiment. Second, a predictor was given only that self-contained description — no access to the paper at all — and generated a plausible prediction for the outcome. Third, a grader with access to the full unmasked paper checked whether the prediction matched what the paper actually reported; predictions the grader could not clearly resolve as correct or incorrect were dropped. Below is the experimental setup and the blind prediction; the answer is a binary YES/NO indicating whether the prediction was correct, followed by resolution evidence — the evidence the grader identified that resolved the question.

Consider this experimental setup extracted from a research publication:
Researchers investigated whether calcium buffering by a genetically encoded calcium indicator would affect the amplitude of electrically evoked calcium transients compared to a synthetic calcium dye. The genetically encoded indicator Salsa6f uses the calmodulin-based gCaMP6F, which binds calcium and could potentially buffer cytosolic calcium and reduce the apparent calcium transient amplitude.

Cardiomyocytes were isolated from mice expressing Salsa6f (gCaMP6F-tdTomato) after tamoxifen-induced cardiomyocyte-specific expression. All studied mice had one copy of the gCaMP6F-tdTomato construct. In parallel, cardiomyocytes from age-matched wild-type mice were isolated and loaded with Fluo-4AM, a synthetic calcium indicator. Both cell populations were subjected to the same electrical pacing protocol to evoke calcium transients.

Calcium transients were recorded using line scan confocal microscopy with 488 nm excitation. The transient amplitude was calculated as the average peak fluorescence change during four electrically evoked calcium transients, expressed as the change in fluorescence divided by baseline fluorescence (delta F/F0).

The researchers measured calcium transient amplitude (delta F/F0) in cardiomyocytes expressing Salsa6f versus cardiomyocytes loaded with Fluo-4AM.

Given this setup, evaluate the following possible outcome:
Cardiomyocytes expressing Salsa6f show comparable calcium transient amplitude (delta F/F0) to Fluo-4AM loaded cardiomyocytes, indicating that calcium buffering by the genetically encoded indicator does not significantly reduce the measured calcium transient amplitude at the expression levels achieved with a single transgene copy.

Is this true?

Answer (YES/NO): YES